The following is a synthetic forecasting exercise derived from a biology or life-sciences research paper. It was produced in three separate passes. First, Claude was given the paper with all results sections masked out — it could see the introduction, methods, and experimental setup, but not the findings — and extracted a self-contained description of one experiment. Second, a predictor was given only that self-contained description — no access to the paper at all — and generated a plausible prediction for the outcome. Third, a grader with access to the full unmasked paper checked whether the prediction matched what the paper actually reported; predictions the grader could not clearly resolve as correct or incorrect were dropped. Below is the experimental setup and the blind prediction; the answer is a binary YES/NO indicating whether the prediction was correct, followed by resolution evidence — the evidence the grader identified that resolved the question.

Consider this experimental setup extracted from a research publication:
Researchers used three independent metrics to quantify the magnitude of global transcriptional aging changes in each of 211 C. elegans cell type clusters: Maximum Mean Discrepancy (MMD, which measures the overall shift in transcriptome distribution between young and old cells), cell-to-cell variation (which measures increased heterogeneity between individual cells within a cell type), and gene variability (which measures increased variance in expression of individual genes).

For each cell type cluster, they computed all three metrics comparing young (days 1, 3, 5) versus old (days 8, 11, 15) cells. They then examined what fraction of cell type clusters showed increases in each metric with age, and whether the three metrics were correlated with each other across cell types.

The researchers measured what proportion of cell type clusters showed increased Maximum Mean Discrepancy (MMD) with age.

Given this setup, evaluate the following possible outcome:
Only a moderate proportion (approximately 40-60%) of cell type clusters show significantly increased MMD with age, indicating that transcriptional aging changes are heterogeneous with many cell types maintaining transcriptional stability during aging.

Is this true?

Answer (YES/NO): NO